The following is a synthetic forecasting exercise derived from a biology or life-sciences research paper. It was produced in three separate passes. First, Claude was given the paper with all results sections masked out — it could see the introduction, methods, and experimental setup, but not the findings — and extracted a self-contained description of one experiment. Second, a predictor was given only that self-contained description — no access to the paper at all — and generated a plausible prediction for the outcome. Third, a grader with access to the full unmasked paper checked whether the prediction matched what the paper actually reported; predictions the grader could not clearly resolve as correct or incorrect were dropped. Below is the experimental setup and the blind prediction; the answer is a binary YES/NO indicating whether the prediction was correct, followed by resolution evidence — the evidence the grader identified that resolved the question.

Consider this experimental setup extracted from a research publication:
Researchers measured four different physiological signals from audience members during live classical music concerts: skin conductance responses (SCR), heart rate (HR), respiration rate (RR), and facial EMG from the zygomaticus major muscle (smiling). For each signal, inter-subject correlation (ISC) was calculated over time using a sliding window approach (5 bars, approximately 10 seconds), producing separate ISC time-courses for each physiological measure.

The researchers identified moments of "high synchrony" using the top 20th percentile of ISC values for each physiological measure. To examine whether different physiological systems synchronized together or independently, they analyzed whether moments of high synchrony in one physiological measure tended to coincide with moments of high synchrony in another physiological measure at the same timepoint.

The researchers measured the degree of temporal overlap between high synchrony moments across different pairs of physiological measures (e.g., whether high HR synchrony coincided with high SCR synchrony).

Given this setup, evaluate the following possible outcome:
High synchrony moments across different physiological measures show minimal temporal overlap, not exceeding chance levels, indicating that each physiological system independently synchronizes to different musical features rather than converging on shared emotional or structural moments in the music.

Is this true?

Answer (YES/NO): NO